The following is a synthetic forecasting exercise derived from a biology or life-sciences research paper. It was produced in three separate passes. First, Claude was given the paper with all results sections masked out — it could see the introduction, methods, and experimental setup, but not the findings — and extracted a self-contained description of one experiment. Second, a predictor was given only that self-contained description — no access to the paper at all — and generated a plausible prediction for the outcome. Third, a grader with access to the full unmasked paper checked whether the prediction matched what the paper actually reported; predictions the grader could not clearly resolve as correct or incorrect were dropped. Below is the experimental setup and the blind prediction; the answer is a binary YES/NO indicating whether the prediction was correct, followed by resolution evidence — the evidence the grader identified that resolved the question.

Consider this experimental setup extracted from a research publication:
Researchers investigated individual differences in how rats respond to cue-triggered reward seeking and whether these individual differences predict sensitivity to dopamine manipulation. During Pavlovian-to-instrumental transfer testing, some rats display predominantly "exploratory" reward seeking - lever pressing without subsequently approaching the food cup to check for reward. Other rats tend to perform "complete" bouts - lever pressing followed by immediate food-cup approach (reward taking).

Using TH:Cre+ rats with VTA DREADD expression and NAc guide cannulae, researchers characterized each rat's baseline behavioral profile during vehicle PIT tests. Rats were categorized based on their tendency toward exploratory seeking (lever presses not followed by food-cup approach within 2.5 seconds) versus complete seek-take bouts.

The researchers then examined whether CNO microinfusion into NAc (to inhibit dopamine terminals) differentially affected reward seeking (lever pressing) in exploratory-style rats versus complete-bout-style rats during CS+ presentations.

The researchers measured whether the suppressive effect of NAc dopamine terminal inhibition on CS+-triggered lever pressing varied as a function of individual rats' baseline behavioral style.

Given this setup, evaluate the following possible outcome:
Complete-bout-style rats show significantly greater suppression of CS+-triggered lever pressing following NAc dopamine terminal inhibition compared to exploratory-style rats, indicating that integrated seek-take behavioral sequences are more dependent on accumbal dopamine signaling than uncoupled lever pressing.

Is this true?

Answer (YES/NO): NO